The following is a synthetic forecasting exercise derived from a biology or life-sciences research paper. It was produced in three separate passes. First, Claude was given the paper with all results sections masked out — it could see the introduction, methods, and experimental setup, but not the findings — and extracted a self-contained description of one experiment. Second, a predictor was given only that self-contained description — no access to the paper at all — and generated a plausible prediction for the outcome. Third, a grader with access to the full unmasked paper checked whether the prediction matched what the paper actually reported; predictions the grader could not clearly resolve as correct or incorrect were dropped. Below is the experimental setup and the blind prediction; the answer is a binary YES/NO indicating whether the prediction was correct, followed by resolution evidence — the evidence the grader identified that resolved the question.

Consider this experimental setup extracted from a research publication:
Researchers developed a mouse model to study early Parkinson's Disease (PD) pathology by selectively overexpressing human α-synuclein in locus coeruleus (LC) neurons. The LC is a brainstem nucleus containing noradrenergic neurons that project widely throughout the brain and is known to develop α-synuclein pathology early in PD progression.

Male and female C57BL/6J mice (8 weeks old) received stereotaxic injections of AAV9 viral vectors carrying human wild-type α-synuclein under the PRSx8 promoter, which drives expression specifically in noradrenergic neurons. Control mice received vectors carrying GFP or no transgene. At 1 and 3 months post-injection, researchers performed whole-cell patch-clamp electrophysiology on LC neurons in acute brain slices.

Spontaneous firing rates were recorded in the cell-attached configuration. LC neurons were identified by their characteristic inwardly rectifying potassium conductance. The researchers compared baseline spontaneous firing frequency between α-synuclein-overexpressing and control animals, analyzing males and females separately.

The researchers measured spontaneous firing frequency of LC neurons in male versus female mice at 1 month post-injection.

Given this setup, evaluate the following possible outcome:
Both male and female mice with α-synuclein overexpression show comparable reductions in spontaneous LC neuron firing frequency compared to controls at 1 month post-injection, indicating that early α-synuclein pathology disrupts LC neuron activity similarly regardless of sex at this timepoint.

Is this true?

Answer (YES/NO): NO